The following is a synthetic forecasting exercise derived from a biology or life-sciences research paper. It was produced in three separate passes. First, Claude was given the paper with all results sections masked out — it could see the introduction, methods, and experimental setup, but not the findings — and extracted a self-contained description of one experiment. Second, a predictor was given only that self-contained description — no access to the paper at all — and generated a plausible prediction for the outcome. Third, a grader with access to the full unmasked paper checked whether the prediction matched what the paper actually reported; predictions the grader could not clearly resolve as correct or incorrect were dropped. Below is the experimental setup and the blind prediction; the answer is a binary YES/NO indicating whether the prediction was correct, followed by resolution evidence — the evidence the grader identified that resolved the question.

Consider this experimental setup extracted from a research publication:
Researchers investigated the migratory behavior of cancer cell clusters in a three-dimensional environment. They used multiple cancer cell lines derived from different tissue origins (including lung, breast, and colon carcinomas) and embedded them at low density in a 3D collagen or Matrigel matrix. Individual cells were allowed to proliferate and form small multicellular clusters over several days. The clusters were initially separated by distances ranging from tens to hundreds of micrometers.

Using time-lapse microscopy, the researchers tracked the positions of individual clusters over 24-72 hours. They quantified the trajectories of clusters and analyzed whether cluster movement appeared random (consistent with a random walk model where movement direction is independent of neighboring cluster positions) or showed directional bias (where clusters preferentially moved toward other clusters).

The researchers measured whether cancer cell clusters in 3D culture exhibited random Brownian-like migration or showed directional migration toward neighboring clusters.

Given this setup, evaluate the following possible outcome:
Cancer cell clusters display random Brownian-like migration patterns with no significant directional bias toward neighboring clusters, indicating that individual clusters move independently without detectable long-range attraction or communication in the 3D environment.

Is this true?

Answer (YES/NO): NO